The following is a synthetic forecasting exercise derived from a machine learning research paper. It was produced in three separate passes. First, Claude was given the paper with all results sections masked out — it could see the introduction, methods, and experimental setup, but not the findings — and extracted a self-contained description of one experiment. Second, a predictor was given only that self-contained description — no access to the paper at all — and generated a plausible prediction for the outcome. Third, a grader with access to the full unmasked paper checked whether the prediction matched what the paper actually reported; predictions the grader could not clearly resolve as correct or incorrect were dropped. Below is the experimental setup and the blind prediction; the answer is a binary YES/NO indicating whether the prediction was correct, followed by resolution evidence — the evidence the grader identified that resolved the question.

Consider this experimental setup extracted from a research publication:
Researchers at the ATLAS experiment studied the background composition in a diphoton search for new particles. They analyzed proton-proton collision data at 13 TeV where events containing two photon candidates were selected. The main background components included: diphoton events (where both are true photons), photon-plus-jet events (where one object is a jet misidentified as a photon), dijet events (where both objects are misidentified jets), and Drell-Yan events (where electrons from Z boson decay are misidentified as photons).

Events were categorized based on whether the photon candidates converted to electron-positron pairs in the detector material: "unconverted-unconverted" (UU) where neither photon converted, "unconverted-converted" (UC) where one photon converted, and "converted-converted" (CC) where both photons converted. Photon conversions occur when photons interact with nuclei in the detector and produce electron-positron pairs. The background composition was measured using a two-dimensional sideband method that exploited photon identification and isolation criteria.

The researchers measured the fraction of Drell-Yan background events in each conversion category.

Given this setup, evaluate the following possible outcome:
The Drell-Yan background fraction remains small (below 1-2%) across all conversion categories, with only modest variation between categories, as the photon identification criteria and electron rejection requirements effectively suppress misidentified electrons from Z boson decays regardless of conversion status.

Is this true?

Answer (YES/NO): NO